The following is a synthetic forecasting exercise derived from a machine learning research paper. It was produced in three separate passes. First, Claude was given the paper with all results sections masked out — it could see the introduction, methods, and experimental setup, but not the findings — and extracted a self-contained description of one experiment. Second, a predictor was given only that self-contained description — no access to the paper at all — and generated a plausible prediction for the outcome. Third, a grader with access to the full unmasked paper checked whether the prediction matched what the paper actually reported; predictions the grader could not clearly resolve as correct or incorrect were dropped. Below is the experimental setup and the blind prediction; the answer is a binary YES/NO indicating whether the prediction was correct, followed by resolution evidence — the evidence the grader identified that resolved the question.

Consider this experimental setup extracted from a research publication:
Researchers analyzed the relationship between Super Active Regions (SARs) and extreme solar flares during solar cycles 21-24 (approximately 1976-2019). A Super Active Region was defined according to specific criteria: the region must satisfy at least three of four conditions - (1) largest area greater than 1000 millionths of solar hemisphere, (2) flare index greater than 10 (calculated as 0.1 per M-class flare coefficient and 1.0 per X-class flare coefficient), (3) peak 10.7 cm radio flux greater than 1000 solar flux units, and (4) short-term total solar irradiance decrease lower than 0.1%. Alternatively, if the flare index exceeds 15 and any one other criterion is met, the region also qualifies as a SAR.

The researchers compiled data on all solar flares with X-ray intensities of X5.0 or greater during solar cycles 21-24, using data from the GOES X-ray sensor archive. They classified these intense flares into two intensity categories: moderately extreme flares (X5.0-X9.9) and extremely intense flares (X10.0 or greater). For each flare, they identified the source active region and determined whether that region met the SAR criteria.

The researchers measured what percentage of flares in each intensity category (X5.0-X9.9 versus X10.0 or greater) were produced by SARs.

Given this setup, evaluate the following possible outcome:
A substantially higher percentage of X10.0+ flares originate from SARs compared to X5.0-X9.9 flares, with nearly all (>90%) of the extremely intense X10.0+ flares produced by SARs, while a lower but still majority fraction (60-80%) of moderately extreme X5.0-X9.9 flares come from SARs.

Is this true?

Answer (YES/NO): YES